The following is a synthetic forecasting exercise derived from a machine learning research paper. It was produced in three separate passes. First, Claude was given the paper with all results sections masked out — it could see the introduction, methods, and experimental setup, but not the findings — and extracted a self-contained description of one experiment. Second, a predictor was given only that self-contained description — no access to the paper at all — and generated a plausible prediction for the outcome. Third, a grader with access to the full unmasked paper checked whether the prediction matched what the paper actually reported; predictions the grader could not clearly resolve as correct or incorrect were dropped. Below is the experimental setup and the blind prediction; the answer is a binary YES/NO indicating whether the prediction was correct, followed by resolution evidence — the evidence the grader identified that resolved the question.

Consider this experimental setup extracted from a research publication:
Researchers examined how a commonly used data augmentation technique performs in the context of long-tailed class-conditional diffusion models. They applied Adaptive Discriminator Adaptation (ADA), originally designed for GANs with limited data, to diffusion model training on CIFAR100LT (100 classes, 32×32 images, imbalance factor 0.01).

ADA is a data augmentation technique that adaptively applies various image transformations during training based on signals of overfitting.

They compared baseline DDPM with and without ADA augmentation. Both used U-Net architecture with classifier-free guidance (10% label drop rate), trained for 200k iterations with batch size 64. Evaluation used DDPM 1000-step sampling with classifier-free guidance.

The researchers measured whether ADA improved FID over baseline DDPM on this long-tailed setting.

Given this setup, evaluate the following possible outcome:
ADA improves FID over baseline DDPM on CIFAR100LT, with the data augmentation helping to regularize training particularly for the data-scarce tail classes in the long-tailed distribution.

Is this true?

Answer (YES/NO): YES